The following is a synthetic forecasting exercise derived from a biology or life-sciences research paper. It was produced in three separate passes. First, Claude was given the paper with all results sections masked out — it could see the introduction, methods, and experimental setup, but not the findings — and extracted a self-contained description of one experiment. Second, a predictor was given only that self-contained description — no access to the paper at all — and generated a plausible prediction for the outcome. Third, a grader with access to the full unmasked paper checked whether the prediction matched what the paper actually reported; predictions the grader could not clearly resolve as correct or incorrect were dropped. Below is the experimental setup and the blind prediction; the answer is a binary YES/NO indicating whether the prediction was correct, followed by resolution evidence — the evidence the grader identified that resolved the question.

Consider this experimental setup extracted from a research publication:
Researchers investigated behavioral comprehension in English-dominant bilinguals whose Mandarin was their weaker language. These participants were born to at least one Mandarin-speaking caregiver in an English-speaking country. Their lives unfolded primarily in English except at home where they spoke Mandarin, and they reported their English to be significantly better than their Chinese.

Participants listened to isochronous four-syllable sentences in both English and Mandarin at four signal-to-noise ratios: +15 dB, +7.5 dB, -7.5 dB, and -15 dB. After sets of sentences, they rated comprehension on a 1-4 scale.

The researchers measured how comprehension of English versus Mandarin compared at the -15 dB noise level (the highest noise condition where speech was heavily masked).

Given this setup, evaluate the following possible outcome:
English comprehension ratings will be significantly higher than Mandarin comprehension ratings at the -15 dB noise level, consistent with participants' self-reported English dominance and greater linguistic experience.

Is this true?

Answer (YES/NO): NO